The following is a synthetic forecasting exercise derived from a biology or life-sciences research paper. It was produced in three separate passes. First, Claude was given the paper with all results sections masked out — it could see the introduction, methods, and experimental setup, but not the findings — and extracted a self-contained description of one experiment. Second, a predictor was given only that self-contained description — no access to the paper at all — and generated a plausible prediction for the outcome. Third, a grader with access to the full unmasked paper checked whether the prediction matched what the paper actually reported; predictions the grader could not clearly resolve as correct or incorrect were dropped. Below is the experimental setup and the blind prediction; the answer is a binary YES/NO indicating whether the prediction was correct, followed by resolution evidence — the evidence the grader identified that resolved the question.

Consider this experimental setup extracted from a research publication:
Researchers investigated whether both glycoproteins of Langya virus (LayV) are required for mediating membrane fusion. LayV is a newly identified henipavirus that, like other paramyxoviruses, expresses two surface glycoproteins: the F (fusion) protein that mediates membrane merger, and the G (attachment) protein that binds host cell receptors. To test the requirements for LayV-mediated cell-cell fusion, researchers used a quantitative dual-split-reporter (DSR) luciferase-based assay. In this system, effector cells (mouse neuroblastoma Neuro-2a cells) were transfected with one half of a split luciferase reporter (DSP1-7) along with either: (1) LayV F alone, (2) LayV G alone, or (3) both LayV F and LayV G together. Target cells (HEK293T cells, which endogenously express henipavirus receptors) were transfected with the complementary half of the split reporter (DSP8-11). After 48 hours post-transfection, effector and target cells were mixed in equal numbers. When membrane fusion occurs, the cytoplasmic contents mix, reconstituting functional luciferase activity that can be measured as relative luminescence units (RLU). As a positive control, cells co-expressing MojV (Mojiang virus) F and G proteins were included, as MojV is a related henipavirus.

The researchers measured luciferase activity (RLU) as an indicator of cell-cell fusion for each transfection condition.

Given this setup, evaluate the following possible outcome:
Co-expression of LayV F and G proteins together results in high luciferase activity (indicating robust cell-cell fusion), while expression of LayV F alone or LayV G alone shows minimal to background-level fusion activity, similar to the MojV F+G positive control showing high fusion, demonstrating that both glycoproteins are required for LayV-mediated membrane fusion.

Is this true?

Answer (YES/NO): NO